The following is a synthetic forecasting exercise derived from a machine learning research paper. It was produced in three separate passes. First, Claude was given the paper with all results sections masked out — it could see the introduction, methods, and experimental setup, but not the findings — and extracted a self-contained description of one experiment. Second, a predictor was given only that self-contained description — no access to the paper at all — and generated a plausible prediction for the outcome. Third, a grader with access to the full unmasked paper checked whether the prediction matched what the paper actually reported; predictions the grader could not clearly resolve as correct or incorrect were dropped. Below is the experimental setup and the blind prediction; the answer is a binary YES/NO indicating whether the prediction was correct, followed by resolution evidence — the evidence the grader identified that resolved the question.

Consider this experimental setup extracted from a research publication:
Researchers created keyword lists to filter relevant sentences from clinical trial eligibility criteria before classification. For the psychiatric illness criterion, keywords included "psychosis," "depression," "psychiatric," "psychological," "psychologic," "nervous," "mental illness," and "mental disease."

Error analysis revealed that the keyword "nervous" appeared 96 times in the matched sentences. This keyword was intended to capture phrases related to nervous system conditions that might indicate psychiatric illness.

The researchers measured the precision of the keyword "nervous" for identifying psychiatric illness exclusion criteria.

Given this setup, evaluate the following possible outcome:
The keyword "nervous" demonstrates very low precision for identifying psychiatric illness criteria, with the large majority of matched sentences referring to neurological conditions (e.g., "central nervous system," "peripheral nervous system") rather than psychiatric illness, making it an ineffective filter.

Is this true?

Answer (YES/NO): NO